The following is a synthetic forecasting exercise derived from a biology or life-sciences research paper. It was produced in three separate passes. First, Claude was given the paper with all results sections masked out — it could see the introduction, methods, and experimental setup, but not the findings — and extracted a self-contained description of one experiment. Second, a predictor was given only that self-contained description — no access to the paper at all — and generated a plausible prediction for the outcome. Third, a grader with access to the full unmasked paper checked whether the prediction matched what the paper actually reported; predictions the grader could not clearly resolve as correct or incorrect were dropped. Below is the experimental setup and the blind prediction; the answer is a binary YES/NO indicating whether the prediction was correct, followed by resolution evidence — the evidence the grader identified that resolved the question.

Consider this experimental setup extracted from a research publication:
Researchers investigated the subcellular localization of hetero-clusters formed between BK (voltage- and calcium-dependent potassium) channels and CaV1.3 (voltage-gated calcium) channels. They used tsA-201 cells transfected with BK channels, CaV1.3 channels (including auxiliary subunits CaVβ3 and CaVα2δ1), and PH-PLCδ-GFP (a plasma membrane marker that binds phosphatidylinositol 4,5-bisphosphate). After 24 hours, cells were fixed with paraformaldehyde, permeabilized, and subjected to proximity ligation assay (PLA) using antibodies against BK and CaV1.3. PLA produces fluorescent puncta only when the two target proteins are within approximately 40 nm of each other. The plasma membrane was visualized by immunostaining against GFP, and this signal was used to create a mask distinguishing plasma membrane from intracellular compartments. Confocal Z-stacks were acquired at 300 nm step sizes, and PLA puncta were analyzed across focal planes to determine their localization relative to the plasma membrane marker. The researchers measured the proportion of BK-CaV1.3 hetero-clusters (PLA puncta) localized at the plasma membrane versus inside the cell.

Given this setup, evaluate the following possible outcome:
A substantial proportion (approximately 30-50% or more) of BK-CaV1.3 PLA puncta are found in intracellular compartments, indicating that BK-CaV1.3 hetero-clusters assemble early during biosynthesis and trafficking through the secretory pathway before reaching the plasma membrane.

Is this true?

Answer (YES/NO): YES